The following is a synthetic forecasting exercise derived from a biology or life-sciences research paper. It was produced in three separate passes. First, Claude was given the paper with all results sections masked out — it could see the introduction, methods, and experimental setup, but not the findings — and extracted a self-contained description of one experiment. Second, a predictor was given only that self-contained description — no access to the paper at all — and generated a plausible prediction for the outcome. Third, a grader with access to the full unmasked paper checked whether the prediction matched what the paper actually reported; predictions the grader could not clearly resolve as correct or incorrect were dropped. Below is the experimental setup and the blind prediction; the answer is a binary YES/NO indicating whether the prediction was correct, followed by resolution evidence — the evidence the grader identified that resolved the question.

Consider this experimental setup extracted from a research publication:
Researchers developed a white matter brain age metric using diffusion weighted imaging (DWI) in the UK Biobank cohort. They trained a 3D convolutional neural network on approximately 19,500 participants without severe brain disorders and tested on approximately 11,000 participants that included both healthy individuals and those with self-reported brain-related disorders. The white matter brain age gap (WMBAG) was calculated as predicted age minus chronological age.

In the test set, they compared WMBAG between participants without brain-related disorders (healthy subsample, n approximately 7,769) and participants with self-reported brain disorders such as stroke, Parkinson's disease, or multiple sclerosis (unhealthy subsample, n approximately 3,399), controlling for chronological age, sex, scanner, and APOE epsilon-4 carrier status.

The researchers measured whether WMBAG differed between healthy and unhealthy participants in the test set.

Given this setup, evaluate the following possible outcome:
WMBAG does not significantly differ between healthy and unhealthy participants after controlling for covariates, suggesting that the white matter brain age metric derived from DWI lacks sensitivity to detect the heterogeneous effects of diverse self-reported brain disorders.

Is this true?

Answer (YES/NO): NO